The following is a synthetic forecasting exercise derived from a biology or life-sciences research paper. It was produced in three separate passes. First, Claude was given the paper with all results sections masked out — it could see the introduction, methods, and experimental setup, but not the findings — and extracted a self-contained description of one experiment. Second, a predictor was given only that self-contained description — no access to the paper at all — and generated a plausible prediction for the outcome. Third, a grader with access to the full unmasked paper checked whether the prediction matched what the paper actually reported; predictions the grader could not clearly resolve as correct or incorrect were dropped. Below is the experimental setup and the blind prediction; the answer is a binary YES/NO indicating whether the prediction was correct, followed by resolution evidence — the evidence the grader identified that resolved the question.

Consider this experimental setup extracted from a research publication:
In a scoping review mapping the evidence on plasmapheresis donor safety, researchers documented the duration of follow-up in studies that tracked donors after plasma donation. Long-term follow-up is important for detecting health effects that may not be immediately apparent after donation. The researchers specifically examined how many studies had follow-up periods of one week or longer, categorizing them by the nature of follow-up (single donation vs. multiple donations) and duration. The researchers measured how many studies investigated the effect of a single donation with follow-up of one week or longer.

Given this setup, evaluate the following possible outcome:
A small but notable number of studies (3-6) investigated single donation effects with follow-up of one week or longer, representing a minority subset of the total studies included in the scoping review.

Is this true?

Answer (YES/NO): YES